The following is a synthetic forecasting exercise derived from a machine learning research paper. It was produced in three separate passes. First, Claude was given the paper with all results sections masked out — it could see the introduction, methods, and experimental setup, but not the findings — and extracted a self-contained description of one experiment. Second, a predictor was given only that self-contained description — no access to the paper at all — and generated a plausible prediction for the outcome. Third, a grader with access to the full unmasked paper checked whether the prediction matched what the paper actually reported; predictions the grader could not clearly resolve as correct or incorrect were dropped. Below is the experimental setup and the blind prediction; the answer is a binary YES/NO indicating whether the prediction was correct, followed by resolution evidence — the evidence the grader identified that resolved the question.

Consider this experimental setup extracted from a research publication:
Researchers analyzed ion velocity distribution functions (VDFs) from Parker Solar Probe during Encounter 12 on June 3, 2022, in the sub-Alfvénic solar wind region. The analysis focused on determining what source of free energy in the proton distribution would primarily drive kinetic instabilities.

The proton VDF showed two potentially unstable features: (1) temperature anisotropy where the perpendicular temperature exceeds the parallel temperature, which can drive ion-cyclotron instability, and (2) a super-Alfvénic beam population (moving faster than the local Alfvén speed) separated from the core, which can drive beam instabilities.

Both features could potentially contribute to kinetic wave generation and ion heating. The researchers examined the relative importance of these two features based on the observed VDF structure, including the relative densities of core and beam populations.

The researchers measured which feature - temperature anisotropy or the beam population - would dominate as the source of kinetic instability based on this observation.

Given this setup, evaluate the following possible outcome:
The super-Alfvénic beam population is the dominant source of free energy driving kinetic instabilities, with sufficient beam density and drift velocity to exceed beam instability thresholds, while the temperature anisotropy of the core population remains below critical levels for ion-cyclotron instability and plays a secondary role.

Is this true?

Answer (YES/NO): NO